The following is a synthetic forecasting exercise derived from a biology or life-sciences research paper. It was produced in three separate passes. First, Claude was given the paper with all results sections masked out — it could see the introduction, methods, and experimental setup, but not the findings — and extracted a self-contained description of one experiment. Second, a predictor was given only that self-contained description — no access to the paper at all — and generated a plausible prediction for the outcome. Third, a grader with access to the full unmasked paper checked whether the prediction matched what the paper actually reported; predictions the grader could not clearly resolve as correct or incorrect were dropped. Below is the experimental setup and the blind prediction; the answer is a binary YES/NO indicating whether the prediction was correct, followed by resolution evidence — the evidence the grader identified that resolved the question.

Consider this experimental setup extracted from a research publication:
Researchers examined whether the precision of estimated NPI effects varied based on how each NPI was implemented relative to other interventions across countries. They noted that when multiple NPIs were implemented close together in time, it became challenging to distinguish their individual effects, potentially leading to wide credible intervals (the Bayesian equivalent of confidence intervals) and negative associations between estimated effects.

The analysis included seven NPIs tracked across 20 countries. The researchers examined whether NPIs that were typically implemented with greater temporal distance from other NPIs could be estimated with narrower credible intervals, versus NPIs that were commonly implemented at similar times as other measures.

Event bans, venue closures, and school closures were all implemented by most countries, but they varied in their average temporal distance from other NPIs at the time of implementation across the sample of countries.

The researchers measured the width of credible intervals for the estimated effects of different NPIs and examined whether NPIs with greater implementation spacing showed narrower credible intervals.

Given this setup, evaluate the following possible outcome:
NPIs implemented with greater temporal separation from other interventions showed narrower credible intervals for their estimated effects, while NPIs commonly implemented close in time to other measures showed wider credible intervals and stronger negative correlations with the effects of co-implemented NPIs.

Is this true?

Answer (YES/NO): YES